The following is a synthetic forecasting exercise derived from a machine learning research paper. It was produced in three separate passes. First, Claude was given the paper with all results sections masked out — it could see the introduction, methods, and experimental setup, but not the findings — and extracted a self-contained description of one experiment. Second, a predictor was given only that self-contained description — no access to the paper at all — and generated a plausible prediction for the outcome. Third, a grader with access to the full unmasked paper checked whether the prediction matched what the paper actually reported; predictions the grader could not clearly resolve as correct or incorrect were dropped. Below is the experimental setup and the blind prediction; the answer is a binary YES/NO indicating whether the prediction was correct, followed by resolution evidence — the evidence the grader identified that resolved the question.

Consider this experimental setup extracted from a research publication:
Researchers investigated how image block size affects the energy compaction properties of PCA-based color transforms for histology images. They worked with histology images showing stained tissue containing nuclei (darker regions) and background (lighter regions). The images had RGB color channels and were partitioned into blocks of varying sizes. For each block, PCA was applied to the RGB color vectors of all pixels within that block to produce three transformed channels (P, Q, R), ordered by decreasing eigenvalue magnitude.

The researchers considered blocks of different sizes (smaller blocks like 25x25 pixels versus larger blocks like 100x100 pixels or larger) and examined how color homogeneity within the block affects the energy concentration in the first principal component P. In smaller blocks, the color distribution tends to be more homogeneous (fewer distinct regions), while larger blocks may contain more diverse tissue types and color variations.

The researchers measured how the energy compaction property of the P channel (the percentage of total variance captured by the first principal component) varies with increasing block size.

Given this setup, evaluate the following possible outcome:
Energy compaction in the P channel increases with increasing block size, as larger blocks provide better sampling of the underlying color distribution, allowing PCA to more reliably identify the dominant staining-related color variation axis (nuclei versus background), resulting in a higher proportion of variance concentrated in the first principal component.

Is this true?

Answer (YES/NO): NO